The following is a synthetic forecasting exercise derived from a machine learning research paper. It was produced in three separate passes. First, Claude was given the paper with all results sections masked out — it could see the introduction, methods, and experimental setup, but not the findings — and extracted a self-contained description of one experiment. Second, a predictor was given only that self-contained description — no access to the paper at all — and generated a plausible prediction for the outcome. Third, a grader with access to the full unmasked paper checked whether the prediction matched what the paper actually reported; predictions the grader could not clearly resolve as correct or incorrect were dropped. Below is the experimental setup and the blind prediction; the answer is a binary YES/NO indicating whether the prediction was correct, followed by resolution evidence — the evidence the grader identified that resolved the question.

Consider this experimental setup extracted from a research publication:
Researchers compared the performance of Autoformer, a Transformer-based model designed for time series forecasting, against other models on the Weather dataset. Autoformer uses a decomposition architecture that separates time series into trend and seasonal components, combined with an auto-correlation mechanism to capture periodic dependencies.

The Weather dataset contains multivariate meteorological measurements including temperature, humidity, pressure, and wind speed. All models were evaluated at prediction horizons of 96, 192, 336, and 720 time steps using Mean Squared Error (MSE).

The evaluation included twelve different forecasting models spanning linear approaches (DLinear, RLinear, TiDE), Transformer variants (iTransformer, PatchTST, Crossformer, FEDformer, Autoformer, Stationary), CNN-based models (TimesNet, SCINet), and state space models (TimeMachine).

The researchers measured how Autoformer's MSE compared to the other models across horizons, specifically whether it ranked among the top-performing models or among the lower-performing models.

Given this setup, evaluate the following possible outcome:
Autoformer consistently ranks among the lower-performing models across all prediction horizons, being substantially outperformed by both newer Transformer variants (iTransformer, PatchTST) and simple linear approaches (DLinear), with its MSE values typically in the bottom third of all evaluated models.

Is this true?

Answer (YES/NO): YES